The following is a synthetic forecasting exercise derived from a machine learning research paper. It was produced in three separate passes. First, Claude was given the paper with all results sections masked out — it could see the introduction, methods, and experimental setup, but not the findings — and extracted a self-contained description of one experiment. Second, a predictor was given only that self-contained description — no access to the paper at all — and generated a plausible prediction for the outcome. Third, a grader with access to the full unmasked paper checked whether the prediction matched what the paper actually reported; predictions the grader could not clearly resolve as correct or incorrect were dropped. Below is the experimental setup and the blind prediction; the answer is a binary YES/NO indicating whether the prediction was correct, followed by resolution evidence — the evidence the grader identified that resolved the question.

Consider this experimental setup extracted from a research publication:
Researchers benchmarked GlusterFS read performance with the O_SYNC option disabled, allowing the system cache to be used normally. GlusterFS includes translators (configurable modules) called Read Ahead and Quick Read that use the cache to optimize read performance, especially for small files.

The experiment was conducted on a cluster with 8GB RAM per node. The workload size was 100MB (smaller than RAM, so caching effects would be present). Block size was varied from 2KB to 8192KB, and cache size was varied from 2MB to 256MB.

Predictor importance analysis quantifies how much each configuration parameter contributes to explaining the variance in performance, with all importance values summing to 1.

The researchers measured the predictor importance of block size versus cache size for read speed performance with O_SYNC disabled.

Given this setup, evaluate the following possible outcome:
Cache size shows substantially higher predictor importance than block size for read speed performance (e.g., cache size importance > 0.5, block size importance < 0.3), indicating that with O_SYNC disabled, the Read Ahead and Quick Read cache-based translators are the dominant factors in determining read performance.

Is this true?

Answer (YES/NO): NO